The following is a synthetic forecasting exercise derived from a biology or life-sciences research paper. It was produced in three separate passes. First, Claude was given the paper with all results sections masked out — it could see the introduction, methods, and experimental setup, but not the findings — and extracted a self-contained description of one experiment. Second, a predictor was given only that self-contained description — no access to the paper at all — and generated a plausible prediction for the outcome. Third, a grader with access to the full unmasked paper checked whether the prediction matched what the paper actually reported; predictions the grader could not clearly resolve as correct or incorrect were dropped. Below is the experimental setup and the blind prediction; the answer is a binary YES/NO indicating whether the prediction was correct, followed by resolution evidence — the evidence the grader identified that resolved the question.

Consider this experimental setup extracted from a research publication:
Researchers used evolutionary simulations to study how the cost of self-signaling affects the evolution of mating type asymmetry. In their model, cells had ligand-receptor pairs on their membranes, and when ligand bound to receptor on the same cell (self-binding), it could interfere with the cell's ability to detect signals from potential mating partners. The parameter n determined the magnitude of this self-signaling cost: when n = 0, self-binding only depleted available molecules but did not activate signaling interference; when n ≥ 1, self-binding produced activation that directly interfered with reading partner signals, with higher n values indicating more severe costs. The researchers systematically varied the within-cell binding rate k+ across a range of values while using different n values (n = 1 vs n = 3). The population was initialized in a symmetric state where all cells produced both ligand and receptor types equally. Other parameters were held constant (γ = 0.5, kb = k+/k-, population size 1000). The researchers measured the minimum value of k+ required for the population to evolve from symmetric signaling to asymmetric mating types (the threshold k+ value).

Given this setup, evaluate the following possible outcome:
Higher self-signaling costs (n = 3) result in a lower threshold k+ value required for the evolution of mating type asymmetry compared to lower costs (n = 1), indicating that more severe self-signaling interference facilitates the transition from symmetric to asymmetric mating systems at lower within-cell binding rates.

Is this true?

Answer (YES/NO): YES